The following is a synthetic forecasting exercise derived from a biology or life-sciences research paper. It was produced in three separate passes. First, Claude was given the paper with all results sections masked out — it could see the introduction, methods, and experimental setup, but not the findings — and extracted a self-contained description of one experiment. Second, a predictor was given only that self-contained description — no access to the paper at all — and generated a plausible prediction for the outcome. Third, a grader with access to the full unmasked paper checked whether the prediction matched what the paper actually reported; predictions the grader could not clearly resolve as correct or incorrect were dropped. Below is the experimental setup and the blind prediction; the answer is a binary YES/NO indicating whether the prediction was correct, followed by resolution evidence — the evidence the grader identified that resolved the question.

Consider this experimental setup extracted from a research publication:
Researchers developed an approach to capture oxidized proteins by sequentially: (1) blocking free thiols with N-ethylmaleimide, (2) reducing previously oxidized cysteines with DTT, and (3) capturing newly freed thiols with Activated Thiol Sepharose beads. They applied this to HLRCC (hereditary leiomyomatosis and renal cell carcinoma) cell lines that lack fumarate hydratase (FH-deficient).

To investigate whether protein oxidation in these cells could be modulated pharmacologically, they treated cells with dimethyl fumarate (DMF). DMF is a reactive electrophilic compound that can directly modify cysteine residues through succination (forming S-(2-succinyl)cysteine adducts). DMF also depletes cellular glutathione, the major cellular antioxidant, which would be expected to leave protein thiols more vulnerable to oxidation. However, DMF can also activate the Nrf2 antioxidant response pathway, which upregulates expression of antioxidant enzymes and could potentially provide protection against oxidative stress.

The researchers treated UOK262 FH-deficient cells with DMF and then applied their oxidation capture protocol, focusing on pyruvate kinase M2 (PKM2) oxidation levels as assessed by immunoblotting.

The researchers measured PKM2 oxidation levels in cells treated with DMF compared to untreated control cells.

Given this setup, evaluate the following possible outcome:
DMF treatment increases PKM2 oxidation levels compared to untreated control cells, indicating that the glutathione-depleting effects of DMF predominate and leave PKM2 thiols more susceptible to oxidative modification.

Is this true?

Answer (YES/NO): NO